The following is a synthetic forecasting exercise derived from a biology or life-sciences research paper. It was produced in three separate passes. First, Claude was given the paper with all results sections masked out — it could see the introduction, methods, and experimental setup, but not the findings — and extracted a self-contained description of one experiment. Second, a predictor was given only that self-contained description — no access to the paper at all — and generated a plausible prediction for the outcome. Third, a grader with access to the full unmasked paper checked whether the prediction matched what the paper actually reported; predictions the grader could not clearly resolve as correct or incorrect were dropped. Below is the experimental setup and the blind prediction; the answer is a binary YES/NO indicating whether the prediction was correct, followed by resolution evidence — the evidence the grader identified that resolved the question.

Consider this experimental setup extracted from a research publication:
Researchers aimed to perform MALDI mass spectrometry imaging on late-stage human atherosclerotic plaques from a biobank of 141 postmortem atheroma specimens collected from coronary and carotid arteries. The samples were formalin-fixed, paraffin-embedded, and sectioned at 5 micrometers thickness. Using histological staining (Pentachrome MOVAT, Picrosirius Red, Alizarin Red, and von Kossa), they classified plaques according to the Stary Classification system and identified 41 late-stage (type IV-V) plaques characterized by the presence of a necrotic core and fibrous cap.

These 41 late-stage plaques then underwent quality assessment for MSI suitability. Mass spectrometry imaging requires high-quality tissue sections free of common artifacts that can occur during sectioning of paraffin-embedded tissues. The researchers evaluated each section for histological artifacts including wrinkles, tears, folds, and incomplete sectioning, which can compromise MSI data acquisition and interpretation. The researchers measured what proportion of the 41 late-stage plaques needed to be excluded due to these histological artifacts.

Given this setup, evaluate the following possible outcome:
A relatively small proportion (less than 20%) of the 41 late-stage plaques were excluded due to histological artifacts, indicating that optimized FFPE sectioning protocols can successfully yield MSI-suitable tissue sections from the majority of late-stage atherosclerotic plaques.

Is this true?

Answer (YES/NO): NO